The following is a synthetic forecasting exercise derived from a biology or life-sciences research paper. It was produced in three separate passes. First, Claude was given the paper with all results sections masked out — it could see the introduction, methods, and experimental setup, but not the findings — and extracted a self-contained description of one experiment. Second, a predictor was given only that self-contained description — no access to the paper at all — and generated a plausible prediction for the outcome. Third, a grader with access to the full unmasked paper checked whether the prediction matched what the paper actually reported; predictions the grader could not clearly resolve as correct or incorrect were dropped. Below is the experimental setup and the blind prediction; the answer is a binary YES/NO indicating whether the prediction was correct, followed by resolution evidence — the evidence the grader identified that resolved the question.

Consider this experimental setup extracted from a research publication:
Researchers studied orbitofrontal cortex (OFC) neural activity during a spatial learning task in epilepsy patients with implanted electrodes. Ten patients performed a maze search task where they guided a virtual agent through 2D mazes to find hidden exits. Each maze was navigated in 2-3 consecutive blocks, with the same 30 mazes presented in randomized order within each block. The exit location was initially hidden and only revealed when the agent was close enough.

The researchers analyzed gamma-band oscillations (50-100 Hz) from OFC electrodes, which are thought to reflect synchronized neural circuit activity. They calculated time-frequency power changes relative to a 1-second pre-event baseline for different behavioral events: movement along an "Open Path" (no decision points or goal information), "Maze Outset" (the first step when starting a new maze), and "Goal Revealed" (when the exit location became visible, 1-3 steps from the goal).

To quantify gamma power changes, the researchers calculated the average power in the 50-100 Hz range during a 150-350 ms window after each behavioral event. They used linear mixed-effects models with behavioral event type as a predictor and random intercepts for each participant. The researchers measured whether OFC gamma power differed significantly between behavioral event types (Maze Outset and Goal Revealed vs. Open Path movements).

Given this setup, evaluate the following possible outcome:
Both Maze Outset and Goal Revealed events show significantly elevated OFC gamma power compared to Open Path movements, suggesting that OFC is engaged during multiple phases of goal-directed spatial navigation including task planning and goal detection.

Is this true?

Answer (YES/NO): NO